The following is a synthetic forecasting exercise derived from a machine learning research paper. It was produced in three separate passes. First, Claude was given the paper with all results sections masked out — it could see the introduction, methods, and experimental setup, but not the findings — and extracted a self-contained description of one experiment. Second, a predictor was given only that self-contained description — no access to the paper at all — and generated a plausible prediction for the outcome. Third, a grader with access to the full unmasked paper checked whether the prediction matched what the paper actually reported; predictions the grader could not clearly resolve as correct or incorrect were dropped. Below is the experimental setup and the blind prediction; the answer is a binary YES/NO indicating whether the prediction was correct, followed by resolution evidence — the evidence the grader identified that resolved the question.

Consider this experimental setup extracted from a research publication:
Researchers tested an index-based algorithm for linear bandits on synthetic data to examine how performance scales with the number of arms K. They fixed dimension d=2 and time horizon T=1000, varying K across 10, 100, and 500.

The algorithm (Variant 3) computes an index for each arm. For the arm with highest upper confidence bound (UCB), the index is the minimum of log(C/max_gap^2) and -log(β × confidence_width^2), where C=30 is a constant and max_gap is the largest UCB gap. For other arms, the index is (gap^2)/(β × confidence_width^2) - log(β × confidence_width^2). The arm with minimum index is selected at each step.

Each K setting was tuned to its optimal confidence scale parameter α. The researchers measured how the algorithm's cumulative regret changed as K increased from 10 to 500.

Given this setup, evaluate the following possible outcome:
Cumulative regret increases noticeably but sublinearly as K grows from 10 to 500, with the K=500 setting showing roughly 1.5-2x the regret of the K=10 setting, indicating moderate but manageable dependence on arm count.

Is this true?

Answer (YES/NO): NO